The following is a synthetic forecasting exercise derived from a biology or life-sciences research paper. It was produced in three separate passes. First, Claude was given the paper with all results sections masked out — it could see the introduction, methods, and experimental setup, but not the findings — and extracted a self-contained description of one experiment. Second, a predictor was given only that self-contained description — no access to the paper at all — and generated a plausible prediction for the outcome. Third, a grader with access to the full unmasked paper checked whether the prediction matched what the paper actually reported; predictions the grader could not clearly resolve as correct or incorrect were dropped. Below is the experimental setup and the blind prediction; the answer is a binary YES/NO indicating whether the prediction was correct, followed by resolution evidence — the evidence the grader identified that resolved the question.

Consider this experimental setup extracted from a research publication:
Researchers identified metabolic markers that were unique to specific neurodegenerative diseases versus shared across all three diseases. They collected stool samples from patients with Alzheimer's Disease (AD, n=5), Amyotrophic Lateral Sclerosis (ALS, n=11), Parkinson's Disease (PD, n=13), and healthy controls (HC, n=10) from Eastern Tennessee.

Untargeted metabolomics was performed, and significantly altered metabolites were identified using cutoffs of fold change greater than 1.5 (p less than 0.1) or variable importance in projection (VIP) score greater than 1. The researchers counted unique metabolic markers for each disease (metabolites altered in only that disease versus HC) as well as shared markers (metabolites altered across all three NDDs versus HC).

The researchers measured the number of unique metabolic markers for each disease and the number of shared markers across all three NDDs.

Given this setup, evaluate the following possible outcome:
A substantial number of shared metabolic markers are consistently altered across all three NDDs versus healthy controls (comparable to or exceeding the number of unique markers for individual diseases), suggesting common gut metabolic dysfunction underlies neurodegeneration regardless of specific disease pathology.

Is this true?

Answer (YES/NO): YES